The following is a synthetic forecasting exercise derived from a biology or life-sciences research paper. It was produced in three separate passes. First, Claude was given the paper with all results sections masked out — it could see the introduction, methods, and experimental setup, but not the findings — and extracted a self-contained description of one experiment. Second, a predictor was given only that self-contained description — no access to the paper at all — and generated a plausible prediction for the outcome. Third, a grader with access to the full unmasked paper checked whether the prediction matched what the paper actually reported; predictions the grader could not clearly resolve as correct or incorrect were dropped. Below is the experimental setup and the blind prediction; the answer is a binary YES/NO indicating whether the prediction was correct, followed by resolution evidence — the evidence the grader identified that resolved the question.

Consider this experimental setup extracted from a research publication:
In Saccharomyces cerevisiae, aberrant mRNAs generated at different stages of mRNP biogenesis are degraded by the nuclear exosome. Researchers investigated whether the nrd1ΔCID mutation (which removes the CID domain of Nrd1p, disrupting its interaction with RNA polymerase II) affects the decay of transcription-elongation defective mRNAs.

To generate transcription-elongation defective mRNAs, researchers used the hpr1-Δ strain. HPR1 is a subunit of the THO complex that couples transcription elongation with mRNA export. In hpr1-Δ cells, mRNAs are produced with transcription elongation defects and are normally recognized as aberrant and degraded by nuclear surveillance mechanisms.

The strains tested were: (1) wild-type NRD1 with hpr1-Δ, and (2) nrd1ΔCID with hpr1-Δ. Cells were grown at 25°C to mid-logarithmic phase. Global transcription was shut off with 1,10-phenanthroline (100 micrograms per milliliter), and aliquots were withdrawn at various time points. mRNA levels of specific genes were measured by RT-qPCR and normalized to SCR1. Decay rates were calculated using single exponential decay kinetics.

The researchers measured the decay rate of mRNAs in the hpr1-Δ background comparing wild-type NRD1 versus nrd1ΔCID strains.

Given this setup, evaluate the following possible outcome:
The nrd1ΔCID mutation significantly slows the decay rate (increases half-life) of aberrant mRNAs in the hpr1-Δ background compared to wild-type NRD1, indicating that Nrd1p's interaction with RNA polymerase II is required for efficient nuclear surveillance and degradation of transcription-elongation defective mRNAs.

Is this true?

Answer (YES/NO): YES